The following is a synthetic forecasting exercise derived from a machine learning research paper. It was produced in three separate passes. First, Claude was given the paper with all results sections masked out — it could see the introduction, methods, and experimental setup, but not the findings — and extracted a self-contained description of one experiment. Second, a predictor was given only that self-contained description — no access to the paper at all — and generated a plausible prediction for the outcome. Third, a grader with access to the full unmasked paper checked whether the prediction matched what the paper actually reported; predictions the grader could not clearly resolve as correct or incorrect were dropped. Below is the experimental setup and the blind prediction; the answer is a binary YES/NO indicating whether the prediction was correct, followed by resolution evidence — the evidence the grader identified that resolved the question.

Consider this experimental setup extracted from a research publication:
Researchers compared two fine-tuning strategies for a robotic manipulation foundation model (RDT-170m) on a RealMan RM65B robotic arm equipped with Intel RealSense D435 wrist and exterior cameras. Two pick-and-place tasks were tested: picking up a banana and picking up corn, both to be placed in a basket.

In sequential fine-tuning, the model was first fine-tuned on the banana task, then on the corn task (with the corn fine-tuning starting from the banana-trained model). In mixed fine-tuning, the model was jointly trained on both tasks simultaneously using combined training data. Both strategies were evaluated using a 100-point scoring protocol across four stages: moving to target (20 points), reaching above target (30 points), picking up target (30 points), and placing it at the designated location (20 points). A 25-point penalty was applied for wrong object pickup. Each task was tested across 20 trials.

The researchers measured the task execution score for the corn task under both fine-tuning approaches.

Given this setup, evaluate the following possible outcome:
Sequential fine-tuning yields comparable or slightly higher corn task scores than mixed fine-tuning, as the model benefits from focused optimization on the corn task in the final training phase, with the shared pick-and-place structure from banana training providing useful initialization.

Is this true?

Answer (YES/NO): YES